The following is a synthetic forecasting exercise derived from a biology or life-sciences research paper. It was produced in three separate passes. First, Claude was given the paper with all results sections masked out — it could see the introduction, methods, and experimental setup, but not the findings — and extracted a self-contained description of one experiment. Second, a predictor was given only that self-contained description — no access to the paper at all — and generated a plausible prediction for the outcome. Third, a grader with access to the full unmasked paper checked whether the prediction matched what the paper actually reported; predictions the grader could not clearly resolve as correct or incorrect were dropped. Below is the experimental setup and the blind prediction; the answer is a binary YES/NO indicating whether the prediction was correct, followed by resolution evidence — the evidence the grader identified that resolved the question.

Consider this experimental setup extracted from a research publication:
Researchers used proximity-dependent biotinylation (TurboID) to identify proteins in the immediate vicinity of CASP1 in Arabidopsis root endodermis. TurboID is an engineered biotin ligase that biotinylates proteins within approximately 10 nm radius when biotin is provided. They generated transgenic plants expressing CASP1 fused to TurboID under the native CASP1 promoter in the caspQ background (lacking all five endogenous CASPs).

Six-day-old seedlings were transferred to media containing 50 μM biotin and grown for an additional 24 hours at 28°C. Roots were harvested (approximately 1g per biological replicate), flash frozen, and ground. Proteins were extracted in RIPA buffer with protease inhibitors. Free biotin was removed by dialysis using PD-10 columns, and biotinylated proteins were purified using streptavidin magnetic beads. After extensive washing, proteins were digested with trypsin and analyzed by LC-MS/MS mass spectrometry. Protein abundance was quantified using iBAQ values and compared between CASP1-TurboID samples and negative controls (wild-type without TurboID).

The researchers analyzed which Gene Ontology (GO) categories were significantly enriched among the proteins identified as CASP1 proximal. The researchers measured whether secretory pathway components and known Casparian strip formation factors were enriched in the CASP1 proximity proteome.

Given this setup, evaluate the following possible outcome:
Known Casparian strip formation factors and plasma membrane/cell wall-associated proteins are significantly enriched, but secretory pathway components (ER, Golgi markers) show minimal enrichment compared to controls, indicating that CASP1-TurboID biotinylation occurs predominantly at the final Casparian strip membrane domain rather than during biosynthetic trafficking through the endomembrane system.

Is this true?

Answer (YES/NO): NO